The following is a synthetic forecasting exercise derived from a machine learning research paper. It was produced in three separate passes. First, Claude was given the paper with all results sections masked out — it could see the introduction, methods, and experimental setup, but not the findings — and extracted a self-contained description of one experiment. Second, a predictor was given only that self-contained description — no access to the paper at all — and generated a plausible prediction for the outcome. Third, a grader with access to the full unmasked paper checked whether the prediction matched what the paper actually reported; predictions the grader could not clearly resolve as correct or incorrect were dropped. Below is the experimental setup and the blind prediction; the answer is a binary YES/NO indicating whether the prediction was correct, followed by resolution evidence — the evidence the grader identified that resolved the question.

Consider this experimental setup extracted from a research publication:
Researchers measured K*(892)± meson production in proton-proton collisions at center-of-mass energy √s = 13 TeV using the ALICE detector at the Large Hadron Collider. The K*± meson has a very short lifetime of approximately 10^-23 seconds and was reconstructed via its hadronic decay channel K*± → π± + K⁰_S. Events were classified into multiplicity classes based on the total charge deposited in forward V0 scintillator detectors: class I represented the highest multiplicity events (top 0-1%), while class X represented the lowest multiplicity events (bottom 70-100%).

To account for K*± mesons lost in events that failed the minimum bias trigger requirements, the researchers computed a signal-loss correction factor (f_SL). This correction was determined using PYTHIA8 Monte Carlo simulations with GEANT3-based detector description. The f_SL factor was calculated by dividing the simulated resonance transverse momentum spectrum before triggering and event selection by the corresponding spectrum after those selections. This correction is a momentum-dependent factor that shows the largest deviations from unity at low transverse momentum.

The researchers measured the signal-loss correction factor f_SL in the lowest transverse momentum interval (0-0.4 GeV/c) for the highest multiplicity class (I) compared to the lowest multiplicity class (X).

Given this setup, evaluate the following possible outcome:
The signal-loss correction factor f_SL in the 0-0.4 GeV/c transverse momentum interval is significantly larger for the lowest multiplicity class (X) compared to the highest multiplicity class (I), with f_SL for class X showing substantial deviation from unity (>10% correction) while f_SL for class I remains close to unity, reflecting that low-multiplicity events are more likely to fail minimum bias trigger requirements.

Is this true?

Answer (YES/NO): YES